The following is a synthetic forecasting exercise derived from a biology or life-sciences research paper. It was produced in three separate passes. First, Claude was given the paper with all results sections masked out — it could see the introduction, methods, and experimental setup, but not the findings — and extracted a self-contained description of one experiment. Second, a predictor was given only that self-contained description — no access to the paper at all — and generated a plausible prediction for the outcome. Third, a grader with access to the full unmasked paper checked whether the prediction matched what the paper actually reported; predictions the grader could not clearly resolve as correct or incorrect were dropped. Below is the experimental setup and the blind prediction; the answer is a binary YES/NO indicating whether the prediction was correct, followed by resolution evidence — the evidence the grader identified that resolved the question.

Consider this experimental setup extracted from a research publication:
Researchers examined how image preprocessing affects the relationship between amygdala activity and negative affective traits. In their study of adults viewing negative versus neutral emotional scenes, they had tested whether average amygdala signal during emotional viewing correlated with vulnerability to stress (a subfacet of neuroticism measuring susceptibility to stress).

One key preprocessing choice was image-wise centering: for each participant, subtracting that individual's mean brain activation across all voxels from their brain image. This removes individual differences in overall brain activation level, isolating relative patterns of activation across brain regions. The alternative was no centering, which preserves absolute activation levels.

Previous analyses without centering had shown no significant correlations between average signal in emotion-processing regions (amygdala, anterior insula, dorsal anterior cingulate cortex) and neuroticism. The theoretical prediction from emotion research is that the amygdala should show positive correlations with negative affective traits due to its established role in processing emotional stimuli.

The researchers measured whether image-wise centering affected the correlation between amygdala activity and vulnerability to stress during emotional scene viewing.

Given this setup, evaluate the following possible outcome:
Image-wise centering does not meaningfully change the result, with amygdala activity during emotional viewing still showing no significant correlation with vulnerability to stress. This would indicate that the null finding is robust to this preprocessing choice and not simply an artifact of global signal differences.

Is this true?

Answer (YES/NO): NO